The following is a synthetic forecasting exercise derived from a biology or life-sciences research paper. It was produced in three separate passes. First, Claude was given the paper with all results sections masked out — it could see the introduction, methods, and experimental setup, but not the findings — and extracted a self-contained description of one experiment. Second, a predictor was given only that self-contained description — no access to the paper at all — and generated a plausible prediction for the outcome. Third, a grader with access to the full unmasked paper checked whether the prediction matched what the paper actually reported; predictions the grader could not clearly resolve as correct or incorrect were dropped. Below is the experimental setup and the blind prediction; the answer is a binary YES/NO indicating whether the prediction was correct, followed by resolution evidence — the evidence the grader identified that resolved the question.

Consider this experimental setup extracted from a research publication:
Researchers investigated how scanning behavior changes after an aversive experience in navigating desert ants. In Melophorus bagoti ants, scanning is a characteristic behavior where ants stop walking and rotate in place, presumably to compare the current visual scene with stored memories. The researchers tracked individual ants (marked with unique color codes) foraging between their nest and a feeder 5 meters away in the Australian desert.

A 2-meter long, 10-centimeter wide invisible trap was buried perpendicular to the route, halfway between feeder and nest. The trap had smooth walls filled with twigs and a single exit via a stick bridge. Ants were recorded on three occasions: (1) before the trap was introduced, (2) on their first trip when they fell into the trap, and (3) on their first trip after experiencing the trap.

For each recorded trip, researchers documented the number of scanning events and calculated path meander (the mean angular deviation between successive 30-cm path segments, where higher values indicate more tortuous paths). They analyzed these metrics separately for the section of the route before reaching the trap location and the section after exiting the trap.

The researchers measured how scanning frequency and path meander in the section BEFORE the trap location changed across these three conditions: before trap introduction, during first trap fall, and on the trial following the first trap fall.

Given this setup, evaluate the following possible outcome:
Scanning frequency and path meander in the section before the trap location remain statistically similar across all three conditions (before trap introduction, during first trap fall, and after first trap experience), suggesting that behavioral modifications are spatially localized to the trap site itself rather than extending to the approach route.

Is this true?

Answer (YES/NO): NO